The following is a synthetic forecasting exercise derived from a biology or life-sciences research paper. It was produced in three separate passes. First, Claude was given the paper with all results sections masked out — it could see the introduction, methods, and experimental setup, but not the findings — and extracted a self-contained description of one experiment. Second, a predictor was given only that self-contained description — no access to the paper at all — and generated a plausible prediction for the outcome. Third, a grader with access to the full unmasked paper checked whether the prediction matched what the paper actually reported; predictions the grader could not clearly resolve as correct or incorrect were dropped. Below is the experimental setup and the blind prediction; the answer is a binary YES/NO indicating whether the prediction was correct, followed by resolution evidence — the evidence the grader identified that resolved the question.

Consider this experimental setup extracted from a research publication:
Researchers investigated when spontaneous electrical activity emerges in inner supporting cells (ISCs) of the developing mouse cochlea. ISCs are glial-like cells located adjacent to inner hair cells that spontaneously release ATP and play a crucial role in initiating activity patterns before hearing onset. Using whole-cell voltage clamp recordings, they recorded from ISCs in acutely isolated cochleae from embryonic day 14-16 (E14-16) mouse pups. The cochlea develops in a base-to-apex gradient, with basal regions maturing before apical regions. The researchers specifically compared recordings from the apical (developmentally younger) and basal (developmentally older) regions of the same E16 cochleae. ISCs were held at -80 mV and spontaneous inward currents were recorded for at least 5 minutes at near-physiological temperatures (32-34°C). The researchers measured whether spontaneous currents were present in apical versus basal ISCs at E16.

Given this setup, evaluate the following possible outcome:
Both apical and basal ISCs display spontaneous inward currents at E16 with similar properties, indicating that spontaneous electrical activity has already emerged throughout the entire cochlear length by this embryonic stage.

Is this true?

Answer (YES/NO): NO